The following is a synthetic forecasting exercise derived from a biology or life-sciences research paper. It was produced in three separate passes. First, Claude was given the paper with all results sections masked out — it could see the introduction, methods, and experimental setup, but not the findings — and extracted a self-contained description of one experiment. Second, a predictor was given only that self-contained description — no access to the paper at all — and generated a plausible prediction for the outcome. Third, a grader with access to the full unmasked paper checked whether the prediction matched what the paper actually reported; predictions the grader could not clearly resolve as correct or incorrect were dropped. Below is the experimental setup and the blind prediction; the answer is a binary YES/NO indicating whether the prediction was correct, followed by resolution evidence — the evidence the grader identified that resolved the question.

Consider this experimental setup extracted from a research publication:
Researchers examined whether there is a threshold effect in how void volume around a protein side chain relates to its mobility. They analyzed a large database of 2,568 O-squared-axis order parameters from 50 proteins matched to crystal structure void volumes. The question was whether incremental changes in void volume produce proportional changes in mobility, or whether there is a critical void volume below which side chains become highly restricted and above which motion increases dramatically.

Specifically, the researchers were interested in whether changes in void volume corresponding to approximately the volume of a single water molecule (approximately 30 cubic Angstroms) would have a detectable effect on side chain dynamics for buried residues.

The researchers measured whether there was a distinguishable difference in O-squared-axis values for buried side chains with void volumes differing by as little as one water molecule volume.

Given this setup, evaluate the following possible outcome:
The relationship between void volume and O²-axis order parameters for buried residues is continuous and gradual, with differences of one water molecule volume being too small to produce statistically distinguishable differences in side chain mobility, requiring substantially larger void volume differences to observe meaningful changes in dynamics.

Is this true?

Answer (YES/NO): NO